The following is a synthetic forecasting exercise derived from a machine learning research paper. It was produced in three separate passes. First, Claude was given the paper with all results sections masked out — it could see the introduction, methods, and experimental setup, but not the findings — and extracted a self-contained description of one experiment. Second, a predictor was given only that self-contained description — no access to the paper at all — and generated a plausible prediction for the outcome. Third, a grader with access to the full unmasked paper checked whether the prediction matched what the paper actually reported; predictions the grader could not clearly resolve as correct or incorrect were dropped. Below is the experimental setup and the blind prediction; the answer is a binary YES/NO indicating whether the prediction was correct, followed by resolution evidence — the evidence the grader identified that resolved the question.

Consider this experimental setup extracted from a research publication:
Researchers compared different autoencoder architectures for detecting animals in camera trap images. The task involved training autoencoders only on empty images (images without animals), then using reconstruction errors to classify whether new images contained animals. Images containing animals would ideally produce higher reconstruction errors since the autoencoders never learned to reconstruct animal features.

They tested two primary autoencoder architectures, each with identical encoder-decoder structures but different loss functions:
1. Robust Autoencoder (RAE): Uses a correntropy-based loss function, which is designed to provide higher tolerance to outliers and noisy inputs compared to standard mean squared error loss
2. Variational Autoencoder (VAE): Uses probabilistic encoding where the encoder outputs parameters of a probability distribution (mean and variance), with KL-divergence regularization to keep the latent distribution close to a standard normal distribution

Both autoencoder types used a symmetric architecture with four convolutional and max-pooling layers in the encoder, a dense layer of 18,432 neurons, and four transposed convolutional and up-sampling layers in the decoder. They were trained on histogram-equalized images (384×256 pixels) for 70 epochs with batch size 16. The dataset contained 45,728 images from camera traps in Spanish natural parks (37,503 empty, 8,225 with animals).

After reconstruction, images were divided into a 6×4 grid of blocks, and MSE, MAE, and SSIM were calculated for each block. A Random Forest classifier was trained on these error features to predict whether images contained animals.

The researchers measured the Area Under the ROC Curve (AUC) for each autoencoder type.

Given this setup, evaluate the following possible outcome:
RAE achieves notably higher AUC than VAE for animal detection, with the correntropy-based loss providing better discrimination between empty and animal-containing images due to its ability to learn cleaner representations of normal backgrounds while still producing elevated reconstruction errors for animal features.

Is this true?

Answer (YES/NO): YES